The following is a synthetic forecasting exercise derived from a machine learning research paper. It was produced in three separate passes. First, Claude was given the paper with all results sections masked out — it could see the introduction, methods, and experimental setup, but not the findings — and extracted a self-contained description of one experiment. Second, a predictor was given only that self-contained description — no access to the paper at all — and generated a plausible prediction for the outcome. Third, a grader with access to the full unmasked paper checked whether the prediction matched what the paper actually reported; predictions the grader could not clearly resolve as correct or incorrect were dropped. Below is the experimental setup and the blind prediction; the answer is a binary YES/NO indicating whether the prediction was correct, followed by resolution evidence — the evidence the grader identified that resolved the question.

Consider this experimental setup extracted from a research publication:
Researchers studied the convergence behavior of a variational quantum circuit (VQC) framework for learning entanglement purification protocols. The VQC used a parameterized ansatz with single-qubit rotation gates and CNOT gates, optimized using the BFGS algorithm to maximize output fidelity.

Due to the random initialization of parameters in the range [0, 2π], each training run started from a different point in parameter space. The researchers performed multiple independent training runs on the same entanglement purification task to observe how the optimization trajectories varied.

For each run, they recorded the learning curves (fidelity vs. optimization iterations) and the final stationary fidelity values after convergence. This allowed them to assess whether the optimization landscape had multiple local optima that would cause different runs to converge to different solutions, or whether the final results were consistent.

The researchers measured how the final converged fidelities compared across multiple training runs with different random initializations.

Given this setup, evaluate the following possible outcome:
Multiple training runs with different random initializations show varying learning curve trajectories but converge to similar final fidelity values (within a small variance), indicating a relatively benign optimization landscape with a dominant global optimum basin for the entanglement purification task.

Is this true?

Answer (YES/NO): YES